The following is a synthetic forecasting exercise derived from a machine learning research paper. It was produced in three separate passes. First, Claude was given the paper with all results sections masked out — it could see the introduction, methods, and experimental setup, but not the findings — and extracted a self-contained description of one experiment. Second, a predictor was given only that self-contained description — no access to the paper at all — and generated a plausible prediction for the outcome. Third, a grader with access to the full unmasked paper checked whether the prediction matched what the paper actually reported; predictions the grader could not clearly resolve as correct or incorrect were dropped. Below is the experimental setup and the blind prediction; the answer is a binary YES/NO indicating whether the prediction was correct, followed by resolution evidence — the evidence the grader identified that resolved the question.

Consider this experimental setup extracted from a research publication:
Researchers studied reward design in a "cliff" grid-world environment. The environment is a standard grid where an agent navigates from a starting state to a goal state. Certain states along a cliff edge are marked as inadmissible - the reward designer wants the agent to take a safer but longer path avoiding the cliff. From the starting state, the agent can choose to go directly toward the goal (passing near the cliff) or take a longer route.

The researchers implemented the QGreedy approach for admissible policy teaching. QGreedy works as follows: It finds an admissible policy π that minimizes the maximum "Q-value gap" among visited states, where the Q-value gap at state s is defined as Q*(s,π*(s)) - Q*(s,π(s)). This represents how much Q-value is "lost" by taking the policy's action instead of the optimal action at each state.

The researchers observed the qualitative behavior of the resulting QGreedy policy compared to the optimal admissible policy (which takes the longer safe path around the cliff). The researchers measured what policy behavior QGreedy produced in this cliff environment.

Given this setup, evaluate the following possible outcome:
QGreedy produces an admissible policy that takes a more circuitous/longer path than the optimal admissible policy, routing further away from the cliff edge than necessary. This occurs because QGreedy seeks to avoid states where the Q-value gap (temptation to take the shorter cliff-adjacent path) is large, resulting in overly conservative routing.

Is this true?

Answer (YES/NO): NO